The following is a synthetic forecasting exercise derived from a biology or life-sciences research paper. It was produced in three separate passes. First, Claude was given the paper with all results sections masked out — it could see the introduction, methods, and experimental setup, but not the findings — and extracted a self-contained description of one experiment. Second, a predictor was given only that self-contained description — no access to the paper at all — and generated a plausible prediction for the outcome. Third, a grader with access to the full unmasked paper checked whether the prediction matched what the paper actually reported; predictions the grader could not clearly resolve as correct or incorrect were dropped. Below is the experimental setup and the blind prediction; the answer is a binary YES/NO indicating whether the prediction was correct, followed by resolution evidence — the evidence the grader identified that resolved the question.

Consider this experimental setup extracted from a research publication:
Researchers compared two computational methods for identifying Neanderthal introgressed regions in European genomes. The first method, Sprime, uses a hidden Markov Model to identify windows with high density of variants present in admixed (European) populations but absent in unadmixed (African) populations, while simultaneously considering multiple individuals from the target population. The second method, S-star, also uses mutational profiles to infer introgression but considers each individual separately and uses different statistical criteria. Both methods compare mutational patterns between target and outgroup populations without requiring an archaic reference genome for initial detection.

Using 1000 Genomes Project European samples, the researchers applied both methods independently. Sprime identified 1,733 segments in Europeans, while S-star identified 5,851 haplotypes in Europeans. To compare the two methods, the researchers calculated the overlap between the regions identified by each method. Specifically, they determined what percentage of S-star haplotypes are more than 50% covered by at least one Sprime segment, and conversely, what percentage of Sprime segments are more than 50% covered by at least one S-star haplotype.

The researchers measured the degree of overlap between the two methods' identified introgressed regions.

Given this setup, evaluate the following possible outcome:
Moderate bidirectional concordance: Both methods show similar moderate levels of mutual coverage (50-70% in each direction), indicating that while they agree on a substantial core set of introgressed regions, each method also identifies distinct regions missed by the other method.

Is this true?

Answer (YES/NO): YES